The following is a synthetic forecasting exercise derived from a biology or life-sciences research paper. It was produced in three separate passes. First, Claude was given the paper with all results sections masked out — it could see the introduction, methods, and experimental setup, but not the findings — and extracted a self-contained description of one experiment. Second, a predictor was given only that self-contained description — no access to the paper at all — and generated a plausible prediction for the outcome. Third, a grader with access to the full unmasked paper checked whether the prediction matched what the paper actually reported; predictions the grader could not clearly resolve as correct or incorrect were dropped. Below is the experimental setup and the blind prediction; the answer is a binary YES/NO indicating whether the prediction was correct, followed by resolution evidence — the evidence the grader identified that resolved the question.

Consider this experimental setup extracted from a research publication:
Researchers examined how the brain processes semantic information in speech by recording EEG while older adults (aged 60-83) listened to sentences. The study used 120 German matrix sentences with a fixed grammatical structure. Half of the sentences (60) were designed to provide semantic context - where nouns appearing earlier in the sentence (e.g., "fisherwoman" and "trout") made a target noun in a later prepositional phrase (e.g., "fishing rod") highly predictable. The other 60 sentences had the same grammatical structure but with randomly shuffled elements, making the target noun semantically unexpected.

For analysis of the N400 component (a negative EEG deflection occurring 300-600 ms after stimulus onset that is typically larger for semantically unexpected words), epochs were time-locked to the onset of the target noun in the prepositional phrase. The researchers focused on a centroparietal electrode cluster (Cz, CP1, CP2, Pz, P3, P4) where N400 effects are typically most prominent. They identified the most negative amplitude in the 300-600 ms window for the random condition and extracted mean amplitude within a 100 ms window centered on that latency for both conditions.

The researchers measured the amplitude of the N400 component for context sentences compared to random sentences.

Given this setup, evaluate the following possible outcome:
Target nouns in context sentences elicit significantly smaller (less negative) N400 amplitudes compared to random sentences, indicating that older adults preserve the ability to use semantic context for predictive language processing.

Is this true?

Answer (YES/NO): YES